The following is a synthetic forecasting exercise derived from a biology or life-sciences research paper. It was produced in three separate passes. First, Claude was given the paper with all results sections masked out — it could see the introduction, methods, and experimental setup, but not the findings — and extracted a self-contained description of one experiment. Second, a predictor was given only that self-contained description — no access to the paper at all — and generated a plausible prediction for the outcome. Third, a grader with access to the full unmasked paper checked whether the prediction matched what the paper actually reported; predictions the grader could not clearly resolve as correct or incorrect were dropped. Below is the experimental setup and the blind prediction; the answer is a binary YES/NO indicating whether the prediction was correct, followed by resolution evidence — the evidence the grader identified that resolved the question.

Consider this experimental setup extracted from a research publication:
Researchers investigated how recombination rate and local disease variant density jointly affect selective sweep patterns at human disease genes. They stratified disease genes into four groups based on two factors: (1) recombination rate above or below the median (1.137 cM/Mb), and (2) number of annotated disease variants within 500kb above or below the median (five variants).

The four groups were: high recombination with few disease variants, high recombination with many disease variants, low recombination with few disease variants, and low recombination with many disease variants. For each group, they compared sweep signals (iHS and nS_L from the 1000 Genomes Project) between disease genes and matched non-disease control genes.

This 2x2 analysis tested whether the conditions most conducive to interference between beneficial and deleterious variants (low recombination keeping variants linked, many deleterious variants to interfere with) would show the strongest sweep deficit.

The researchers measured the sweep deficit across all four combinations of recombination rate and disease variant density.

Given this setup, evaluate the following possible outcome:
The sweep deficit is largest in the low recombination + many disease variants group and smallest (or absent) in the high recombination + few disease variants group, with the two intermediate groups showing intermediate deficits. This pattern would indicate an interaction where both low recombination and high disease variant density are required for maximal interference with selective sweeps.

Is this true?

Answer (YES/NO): YES